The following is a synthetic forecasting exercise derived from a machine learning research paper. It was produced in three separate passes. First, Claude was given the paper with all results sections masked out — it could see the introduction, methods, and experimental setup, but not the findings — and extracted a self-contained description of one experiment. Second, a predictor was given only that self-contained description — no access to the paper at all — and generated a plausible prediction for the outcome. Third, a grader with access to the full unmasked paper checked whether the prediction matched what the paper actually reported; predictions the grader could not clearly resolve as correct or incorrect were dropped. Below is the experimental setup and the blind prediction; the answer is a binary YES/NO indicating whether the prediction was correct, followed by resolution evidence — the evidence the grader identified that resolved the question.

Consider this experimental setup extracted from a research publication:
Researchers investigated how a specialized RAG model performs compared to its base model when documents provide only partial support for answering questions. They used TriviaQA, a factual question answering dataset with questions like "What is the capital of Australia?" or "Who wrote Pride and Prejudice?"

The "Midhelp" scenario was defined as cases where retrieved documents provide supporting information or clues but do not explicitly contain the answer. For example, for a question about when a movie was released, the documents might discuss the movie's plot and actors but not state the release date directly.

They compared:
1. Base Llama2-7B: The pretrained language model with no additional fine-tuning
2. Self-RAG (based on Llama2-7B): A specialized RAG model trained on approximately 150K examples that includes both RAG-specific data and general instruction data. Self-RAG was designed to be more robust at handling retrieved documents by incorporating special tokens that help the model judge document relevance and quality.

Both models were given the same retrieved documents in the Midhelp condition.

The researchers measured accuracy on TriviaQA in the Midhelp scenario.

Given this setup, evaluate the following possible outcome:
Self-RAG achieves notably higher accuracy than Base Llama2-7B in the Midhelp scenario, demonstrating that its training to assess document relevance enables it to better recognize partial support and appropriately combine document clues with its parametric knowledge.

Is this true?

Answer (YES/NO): NO